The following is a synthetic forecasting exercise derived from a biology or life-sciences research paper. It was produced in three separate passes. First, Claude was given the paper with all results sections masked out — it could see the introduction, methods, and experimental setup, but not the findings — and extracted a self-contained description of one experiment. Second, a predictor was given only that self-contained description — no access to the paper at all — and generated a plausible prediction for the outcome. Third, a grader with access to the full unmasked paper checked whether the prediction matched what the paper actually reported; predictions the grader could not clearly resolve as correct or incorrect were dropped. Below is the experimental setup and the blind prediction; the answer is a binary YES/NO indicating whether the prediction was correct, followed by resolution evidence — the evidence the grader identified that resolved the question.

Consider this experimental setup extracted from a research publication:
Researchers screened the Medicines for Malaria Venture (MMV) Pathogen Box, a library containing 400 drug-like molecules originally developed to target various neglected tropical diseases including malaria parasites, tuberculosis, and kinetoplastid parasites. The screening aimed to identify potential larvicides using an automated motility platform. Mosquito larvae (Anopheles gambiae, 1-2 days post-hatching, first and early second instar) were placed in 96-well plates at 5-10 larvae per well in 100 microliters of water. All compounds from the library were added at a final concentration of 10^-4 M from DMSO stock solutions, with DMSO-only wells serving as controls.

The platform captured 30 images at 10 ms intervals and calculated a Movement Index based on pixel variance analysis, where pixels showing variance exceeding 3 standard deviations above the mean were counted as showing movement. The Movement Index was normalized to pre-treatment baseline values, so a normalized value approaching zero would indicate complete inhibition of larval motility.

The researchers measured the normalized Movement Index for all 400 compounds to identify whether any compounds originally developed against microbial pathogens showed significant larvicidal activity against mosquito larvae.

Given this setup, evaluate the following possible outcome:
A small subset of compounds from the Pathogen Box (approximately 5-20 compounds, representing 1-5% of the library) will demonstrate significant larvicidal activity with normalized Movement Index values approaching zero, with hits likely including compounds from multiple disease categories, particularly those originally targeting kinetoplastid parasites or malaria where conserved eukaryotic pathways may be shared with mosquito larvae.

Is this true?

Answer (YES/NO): NO